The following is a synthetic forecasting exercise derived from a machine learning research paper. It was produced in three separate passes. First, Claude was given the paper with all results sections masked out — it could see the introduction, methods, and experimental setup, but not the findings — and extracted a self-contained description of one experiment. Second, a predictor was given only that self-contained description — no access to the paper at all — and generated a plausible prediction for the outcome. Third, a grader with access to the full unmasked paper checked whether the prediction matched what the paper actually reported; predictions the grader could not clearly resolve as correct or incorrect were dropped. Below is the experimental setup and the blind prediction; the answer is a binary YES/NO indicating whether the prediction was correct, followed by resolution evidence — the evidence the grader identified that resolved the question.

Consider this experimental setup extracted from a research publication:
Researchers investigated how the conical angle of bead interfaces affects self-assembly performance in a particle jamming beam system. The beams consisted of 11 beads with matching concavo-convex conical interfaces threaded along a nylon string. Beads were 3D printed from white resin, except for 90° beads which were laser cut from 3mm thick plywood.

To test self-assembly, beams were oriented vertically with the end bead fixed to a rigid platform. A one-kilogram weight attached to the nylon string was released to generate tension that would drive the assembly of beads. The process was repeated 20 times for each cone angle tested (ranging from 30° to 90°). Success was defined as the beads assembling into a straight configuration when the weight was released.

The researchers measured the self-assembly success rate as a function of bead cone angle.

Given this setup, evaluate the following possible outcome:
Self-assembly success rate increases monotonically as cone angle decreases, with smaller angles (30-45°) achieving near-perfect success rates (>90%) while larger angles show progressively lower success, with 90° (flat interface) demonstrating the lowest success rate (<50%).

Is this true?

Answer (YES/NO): NO